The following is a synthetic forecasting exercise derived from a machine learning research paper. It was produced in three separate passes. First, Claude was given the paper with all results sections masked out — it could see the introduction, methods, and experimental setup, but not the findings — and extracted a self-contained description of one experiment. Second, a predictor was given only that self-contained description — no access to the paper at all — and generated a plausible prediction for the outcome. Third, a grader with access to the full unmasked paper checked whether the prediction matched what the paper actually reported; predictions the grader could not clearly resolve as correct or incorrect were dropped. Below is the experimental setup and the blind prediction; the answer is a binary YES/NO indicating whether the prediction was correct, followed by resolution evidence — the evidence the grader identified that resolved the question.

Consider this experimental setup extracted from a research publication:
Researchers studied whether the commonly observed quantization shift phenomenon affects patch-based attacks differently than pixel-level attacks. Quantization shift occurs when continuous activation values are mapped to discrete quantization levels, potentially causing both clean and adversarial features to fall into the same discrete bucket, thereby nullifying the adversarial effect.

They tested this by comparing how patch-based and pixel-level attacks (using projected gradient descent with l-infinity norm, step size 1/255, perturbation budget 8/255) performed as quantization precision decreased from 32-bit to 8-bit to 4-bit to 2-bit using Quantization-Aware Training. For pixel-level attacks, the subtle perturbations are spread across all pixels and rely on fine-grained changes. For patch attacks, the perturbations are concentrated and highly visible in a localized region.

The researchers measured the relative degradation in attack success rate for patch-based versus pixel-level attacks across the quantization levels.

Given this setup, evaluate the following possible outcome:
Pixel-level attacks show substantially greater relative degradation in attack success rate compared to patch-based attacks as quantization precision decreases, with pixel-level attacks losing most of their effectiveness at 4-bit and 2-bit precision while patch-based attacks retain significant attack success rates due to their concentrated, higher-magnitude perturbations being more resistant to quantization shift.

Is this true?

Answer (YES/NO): YES